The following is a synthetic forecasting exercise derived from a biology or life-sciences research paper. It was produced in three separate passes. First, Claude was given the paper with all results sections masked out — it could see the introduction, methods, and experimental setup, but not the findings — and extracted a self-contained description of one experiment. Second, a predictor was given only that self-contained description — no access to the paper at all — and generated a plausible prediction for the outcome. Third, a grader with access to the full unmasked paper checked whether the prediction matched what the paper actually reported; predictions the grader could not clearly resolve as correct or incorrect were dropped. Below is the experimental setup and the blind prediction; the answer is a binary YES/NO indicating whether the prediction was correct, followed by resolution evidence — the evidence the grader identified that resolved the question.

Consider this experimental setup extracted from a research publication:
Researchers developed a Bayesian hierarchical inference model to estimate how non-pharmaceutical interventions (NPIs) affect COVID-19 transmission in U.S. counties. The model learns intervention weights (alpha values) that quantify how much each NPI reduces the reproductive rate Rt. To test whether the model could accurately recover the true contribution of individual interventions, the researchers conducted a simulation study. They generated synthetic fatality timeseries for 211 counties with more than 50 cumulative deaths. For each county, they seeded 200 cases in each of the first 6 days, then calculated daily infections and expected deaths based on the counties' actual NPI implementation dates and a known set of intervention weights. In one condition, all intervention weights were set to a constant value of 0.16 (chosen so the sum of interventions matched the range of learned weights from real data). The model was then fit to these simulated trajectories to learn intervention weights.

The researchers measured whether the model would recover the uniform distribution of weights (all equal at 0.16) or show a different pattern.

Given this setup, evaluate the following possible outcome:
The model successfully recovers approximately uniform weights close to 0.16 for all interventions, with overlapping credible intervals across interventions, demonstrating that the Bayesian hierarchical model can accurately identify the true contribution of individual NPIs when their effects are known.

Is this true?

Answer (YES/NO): NO